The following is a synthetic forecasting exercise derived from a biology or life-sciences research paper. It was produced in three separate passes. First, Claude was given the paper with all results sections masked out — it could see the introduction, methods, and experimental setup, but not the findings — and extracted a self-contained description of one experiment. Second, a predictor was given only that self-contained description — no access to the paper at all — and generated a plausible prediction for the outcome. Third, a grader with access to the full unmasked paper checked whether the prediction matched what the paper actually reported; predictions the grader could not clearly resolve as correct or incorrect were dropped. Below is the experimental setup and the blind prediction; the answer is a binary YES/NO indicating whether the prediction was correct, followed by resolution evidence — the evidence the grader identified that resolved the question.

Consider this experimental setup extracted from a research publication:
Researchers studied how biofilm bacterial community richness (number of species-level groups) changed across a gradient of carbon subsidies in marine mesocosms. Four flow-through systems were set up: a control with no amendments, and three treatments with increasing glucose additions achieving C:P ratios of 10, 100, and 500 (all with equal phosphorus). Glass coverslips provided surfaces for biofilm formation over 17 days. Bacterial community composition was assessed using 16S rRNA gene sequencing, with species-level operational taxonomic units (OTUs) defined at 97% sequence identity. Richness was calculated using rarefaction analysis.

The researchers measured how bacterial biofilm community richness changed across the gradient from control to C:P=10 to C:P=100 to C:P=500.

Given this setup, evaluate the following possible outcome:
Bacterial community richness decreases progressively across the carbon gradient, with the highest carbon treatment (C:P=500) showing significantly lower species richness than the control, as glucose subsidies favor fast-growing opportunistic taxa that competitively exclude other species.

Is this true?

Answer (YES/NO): NO